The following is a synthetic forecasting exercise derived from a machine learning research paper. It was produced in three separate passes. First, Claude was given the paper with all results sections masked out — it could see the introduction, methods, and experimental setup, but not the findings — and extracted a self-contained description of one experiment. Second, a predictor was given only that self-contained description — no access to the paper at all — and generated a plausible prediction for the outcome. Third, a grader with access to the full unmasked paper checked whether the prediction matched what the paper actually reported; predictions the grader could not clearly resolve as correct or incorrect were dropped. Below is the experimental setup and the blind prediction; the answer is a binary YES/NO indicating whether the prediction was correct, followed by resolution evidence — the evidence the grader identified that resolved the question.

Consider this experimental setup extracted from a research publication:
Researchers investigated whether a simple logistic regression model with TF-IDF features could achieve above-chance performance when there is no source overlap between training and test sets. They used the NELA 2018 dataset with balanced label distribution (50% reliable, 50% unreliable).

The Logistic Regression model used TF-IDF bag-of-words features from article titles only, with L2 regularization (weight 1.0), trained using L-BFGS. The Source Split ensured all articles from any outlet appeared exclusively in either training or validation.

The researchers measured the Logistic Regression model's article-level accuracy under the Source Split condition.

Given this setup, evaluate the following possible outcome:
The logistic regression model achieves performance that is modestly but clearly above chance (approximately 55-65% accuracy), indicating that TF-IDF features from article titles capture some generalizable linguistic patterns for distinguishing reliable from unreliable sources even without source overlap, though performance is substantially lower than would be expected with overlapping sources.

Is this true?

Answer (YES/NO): NO